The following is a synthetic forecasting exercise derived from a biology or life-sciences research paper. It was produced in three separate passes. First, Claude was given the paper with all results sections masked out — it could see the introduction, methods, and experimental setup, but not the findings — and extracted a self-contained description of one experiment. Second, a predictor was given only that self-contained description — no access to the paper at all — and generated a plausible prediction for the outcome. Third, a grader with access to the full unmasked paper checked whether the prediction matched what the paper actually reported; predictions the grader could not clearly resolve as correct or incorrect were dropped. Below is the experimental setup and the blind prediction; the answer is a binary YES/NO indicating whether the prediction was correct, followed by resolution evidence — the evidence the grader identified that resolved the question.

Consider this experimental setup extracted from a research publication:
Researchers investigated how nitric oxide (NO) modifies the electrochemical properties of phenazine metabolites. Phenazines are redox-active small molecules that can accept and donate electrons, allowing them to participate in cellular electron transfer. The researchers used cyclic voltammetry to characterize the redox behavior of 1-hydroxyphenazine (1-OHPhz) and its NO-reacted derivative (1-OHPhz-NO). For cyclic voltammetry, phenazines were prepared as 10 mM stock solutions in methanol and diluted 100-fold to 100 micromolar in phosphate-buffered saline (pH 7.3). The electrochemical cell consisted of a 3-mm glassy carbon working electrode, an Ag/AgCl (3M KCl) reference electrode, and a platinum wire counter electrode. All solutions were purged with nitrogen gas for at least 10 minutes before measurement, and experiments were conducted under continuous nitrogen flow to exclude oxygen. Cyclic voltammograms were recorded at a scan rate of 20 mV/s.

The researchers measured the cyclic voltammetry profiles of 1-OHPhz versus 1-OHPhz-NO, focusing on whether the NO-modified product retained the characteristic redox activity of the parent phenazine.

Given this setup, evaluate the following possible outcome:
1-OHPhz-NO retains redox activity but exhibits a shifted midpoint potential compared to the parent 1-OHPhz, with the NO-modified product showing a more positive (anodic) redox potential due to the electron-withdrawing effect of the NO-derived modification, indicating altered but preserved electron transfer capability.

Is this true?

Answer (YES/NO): NO